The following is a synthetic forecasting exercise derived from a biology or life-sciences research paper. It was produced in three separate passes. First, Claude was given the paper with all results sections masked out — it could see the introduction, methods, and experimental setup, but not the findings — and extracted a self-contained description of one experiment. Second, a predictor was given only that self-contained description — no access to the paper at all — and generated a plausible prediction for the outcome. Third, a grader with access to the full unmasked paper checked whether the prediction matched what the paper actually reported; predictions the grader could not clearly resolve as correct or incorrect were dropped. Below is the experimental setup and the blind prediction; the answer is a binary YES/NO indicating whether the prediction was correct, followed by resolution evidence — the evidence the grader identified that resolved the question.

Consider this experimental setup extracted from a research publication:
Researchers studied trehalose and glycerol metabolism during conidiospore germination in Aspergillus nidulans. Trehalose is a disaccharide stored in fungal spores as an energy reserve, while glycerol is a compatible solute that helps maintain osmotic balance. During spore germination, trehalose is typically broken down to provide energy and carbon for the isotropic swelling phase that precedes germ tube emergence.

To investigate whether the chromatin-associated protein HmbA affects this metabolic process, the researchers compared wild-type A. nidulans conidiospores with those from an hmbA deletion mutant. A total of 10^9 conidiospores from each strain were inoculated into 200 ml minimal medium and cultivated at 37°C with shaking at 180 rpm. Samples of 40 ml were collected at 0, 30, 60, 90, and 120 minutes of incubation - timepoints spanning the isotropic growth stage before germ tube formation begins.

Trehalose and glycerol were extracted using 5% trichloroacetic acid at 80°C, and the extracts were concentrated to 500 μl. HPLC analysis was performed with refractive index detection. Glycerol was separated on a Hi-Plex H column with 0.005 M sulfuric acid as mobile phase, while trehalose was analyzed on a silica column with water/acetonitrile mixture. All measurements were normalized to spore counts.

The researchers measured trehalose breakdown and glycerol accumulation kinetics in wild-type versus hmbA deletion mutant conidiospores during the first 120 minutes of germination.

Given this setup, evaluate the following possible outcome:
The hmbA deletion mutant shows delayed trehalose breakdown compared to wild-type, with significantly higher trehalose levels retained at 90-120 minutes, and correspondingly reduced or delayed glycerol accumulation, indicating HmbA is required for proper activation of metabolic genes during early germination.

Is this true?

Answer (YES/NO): NO